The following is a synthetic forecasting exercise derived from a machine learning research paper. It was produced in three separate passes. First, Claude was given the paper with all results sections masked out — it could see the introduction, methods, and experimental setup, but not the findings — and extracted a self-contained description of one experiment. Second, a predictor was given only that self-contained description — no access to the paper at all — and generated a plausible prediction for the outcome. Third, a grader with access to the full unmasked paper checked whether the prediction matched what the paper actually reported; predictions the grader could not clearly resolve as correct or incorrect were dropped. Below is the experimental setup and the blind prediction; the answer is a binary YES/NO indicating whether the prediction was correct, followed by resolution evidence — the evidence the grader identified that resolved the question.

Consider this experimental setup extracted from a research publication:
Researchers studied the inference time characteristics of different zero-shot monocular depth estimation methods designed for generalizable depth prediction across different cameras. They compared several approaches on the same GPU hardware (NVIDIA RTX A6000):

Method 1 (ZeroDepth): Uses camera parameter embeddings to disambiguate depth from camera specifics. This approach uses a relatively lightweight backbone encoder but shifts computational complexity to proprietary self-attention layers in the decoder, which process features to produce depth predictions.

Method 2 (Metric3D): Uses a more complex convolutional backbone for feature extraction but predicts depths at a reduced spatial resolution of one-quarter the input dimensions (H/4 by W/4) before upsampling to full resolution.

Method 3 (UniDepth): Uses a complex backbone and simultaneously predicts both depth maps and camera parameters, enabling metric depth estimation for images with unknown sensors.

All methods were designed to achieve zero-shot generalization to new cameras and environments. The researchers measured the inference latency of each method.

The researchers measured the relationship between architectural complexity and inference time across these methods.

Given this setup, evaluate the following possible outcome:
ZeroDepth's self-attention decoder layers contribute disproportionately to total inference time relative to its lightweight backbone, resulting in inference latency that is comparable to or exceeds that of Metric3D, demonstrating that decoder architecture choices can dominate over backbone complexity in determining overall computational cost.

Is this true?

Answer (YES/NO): YES